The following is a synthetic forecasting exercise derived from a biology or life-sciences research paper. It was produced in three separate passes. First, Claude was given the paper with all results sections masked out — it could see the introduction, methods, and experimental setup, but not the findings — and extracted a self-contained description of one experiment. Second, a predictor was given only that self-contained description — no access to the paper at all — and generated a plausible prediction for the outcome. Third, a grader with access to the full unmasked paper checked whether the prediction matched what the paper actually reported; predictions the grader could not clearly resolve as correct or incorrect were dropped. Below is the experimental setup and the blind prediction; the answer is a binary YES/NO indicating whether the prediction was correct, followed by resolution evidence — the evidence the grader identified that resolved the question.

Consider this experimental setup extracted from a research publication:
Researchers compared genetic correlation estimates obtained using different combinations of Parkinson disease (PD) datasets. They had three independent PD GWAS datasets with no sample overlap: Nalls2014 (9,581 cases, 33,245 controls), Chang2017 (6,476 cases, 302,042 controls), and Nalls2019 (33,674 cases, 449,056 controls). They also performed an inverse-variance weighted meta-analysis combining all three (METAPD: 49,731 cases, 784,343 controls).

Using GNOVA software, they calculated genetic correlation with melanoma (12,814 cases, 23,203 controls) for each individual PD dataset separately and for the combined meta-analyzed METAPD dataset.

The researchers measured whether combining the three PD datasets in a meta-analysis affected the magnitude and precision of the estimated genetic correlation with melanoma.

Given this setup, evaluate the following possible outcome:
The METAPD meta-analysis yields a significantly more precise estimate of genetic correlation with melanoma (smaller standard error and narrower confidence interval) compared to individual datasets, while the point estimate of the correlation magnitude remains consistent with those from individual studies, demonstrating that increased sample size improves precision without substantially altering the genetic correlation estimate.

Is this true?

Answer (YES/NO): YES